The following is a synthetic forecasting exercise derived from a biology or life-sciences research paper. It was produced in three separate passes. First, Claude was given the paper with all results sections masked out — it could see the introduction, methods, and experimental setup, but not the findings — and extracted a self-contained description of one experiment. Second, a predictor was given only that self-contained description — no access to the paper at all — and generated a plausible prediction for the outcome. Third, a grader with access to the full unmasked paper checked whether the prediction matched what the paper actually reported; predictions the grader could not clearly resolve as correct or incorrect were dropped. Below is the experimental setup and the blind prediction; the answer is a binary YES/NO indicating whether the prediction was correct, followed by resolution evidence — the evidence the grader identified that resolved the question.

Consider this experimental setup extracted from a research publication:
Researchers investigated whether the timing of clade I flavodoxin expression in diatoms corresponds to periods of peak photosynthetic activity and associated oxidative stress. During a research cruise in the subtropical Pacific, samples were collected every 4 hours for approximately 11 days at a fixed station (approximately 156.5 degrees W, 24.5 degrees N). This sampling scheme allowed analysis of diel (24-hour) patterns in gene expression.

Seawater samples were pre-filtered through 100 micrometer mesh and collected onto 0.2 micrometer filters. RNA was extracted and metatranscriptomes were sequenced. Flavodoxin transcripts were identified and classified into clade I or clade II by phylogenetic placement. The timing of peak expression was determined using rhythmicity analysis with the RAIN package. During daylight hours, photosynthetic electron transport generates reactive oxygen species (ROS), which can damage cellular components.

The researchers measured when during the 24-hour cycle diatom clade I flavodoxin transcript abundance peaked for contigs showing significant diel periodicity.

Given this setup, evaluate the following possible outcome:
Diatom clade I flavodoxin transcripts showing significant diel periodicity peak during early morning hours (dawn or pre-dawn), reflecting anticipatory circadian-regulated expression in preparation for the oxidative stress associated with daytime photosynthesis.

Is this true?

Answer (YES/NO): YES